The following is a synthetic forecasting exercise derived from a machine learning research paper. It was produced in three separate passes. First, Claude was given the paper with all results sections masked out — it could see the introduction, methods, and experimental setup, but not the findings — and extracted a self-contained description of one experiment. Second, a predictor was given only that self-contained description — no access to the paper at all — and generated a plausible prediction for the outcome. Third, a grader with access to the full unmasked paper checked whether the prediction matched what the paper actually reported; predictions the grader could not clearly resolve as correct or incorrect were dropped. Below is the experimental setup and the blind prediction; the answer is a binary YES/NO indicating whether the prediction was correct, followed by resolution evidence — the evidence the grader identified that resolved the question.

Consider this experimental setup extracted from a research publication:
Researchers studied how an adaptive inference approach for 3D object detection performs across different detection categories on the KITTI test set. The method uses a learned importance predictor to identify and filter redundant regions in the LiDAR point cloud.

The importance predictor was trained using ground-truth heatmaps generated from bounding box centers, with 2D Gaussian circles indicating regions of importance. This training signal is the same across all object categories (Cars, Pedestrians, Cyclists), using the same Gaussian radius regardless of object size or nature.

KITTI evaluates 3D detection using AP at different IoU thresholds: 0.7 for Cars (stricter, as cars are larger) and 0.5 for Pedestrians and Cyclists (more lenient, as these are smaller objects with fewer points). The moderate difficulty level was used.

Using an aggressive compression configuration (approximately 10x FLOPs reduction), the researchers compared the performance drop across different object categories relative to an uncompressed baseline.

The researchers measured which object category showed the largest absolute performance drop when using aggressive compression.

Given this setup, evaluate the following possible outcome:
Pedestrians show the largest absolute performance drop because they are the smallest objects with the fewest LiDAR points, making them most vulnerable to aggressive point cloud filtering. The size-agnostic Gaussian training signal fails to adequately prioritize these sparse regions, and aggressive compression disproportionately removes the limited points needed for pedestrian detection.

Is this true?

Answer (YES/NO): NO